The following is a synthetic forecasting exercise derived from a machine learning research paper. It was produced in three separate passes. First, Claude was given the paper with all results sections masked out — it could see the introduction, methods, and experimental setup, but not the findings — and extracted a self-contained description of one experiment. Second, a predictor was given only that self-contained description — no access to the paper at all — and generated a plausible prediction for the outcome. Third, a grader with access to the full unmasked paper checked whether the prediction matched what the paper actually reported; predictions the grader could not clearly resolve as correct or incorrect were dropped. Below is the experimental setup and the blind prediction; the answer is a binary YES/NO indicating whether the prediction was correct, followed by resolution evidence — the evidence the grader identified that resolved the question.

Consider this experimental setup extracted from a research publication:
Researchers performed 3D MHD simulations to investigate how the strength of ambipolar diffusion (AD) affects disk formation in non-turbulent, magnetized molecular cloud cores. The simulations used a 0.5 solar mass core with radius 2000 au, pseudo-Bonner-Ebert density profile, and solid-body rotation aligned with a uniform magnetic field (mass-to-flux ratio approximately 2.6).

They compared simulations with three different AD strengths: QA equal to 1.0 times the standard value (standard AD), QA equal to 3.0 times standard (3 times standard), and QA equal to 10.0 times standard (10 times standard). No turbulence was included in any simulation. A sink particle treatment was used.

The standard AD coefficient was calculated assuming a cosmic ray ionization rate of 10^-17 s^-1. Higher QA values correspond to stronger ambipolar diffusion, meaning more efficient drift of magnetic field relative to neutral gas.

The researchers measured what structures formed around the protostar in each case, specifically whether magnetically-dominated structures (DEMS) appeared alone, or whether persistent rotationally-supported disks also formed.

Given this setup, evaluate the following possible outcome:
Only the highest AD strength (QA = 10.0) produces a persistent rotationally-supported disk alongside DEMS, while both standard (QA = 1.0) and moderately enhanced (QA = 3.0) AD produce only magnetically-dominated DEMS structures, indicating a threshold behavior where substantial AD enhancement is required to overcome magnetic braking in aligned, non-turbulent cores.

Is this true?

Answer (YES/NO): NO